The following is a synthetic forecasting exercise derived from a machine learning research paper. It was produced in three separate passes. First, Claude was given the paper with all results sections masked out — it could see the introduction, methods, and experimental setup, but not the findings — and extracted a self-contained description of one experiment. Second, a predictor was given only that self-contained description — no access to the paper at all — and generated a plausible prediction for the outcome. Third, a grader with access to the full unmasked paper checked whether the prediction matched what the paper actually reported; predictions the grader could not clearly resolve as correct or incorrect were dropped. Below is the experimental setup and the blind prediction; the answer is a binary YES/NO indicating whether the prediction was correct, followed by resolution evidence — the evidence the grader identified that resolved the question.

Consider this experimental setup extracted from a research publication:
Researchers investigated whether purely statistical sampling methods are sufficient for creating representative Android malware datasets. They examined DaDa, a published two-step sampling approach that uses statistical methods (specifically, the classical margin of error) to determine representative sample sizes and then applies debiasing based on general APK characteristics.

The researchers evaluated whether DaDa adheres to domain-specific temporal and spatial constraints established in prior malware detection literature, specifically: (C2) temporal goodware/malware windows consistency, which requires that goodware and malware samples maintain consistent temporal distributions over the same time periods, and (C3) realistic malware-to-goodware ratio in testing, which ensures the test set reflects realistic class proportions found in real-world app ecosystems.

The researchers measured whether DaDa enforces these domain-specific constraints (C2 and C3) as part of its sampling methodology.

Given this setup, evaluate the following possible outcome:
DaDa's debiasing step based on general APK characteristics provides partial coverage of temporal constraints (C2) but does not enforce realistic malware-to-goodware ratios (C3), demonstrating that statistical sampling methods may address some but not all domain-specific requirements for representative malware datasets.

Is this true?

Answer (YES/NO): NO